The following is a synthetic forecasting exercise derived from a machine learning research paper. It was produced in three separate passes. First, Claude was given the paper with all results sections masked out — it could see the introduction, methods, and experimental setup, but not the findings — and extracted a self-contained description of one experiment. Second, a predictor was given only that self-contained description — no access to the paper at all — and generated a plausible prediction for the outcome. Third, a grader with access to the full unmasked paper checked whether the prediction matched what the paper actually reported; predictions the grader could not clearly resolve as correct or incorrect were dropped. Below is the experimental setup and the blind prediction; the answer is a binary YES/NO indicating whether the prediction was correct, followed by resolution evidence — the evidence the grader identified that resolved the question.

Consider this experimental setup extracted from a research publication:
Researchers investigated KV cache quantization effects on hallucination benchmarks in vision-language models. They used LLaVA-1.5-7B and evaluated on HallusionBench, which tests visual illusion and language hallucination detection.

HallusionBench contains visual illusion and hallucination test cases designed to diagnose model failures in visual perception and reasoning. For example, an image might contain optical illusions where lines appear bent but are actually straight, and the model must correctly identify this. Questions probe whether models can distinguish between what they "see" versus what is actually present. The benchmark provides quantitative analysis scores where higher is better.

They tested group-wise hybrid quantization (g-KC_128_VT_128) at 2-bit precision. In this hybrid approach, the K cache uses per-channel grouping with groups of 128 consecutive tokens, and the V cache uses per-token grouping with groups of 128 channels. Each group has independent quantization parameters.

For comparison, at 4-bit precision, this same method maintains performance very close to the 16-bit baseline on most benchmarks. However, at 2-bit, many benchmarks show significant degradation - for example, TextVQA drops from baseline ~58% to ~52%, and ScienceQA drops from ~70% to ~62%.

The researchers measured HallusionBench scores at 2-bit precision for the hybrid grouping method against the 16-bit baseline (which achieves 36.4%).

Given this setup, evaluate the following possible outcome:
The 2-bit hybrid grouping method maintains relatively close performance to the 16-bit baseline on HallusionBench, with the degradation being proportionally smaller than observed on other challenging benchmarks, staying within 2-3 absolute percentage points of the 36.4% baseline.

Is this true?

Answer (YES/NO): YES